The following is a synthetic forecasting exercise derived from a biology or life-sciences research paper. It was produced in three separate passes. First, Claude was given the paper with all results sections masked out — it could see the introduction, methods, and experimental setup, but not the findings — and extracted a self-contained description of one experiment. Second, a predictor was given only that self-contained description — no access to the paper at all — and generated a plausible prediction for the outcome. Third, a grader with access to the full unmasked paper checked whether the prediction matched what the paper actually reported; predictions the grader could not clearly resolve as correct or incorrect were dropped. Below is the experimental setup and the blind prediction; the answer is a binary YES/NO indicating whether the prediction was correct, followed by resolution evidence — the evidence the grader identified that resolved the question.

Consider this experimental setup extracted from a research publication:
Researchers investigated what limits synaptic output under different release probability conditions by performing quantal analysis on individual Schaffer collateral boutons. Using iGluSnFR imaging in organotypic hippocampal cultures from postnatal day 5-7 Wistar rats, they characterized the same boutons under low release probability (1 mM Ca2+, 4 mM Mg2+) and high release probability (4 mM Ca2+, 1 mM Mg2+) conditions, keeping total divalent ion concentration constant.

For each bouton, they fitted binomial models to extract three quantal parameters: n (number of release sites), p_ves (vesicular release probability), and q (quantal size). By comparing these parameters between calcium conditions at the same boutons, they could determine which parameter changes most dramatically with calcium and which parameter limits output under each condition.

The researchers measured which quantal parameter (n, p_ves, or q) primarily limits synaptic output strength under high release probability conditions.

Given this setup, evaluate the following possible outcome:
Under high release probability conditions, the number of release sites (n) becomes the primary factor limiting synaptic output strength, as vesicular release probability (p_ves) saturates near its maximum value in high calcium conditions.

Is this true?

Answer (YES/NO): YES